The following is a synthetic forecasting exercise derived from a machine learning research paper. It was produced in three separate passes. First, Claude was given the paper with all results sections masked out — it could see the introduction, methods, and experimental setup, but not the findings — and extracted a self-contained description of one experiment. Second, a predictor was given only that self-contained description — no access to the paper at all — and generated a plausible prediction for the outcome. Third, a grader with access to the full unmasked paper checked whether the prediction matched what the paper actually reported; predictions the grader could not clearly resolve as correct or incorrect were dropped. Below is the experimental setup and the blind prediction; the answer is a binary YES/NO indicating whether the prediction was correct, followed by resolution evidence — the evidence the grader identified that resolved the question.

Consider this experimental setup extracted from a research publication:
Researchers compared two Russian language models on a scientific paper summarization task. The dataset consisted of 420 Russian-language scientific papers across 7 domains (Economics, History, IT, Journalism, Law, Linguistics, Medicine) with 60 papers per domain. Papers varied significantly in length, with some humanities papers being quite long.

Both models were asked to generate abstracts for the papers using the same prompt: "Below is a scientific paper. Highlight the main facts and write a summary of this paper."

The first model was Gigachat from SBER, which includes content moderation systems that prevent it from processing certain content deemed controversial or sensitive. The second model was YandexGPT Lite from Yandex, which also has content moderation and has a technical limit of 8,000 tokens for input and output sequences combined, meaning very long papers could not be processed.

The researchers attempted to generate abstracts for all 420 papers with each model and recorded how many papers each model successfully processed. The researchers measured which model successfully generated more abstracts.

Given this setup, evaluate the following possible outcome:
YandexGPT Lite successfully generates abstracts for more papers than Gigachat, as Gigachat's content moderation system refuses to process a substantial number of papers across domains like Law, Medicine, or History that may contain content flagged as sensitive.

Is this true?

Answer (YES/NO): YES